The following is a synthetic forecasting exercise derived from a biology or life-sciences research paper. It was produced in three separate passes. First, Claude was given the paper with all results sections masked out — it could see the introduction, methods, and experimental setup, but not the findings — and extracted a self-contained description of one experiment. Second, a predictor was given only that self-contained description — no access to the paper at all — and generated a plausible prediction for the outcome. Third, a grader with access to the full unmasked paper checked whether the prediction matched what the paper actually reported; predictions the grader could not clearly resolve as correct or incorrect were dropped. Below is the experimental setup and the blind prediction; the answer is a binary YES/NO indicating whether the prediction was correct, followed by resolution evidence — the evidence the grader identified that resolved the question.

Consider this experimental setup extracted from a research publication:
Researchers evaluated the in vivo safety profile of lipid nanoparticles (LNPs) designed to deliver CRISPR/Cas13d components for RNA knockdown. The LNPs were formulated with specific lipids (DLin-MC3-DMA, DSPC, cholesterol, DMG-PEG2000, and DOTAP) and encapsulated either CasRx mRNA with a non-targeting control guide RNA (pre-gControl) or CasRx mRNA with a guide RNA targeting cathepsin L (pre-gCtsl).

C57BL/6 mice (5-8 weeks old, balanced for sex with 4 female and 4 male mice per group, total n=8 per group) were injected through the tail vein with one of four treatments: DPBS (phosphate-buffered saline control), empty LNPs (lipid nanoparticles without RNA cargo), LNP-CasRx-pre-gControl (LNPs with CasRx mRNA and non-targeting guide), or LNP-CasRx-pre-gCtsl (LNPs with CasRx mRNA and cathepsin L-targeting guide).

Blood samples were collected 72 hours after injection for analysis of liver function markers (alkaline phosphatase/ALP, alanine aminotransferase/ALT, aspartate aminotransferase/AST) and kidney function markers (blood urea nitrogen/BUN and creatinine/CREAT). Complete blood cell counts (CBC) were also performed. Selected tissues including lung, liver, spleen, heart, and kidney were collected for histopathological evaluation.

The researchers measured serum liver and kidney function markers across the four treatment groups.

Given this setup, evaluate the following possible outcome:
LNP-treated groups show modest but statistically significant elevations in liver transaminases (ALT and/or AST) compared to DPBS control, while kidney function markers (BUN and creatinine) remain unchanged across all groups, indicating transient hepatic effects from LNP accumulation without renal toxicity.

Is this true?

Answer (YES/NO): NO